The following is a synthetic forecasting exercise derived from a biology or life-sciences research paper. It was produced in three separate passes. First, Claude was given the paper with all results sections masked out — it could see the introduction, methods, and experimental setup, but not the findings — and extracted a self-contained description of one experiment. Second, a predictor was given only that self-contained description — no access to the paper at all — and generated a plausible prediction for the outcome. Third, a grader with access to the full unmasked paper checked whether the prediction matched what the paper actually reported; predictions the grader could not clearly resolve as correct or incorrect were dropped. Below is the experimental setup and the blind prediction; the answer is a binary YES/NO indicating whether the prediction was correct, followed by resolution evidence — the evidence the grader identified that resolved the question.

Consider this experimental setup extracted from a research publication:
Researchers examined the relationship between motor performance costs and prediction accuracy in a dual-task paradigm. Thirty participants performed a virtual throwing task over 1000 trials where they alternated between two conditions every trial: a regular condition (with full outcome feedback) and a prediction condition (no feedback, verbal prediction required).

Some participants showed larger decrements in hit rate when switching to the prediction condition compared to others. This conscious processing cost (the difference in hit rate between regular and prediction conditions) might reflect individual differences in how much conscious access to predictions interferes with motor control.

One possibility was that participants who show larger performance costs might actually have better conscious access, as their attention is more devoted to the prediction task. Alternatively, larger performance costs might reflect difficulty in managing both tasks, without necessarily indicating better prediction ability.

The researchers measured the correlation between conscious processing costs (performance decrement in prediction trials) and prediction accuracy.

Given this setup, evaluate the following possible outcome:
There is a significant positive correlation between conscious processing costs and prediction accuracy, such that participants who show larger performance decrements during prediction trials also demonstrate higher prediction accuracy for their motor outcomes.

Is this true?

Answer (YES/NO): NO